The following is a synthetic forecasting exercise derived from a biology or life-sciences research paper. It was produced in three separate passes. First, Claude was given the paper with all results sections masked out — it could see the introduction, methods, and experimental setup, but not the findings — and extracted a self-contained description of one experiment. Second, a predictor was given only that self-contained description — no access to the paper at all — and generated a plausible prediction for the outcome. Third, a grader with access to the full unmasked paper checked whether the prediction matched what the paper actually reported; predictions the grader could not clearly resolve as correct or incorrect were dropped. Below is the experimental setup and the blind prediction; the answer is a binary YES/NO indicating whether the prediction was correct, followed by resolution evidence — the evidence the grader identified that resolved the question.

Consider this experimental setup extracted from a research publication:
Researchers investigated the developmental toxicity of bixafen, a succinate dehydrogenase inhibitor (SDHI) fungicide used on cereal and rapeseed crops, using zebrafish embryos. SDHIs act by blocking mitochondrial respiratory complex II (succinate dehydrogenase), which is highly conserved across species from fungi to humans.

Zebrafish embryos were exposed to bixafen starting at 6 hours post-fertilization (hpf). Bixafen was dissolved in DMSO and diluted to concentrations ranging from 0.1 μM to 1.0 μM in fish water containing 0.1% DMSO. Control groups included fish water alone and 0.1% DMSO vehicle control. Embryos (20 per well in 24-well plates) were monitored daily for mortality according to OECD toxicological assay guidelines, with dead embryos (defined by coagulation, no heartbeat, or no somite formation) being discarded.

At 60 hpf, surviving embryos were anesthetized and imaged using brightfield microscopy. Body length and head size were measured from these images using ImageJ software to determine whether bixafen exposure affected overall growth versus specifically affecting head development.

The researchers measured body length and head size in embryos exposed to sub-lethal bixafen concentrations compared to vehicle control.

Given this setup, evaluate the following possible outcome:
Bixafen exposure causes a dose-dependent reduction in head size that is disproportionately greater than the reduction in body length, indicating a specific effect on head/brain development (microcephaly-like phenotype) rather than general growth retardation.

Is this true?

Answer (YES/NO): NO